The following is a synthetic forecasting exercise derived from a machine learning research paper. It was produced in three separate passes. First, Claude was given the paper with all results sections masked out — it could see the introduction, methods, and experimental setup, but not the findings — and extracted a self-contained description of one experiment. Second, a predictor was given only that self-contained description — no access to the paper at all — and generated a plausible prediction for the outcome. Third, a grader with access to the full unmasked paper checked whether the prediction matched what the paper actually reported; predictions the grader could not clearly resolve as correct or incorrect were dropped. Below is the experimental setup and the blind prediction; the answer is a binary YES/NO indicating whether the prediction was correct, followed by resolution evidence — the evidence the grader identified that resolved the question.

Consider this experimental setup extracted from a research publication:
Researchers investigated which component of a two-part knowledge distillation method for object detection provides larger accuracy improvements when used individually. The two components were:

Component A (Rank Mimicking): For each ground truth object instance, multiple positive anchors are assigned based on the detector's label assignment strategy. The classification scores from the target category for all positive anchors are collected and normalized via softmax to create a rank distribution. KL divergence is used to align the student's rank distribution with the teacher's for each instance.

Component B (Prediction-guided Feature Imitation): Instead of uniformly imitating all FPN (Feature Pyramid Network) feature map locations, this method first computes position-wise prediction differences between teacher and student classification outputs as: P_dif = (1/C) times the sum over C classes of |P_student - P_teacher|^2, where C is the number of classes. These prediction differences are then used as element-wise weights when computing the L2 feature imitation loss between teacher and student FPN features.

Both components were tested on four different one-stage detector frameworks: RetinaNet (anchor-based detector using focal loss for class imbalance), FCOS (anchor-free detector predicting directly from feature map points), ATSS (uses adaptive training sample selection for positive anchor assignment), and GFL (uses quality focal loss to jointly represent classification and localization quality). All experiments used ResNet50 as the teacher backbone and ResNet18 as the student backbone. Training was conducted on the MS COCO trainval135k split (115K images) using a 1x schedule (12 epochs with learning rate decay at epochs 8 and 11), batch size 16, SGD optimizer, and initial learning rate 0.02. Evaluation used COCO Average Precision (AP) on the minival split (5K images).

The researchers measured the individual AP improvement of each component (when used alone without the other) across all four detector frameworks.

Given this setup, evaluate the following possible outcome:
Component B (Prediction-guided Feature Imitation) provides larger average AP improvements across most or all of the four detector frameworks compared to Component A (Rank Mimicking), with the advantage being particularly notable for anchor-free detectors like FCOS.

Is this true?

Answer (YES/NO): NO